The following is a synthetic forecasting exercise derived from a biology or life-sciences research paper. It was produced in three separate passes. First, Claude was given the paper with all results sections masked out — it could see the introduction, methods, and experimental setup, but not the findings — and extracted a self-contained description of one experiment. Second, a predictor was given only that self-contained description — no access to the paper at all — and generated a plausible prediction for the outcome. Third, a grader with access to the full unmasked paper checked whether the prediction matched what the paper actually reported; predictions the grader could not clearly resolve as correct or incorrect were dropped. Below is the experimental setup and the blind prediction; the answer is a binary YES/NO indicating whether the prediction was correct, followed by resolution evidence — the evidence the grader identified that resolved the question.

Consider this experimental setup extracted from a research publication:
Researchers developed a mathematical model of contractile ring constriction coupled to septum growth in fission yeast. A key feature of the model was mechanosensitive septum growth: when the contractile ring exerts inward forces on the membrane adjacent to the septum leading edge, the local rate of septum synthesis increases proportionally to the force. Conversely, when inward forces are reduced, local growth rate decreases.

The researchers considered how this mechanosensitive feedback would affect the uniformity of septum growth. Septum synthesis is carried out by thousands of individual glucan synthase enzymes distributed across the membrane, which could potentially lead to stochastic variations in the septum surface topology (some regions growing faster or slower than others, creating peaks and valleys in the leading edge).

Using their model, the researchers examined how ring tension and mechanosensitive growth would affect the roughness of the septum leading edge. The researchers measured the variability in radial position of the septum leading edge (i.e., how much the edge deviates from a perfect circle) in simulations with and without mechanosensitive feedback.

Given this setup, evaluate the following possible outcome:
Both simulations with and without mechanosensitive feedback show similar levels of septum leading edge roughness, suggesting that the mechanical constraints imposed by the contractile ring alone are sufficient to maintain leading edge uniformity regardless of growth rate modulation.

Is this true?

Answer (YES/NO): NO